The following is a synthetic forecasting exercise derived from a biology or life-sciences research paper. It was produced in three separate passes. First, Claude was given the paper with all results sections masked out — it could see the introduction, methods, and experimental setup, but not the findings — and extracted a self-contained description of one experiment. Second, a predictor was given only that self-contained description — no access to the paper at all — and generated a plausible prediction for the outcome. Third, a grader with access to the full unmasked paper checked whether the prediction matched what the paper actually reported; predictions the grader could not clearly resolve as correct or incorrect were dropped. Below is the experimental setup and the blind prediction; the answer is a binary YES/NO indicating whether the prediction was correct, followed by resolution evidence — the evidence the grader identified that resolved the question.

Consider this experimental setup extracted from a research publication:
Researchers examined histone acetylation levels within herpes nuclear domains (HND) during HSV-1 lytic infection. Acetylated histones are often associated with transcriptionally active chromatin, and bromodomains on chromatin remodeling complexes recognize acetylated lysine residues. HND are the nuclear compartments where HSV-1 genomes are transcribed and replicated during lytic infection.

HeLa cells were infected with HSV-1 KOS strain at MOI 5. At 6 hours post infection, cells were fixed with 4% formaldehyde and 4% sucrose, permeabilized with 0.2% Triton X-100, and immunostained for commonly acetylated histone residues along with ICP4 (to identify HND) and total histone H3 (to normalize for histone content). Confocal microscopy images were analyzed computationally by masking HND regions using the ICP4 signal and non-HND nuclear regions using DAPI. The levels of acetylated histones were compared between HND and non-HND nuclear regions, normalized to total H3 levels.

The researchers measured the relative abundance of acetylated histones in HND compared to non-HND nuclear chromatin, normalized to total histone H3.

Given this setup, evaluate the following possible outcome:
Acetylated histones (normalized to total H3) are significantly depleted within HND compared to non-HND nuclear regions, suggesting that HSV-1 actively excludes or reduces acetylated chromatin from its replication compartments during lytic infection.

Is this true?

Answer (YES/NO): YES